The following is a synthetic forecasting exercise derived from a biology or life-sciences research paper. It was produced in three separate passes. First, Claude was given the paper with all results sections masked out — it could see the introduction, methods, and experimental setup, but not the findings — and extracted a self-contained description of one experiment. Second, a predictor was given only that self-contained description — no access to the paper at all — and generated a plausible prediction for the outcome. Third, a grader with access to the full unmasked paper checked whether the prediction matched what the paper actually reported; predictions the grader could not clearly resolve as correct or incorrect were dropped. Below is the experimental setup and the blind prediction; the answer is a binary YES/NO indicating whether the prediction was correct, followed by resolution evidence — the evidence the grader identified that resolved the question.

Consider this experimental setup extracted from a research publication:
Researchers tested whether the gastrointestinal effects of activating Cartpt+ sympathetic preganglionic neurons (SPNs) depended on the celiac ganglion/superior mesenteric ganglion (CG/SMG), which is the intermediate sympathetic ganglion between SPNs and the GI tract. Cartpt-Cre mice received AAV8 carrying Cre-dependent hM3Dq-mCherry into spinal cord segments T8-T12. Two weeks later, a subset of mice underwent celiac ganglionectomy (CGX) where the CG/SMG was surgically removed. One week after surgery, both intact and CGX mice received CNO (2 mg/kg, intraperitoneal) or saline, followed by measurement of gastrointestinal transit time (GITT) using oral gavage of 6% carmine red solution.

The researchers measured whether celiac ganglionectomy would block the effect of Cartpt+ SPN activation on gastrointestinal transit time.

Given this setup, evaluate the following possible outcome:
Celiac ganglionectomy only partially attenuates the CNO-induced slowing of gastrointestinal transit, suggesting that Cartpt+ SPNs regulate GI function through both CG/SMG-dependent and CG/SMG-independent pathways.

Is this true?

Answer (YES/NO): NO